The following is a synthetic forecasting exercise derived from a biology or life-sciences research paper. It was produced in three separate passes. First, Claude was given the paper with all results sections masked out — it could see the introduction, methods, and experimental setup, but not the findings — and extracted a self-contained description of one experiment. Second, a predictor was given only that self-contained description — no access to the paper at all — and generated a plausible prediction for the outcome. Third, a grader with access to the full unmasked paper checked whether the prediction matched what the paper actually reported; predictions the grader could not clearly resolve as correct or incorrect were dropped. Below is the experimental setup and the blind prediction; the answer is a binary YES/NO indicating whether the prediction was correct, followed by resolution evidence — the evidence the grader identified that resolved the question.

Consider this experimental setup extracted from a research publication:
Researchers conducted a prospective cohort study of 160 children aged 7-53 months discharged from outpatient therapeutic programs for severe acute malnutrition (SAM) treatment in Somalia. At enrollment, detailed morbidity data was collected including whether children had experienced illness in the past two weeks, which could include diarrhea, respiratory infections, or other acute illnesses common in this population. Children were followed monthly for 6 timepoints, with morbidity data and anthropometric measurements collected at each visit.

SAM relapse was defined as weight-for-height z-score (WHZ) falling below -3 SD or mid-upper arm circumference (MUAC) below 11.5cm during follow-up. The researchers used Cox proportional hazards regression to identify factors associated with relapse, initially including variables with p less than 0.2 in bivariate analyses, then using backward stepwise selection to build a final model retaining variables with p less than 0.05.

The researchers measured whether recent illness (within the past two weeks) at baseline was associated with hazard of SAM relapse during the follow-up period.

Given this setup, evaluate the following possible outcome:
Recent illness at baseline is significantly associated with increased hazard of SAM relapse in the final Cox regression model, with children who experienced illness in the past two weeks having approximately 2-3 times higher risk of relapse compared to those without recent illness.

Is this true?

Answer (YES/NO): NO